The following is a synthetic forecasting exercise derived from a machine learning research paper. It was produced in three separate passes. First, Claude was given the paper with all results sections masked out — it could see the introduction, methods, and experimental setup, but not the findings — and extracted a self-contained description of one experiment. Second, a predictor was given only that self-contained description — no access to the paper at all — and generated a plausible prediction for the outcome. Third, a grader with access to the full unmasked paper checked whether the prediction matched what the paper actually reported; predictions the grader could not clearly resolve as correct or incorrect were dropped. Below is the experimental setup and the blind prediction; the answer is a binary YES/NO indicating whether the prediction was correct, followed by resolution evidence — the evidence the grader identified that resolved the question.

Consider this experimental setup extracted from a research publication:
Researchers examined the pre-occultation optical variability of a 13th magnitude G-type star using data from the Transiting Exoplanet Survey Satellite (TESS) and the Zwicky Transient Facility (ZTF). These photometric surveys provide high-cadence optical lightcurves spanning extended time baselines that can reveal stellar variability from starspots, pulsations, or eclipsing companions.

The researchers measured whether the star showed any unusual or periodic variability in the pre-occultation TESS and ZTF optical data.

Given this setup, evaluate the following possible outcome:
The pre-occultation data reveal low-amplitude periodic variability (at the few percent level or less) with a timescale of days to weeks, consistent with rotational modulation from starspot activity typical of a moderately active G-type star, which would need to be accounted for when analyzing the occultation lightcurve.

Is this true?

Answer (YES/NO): NO